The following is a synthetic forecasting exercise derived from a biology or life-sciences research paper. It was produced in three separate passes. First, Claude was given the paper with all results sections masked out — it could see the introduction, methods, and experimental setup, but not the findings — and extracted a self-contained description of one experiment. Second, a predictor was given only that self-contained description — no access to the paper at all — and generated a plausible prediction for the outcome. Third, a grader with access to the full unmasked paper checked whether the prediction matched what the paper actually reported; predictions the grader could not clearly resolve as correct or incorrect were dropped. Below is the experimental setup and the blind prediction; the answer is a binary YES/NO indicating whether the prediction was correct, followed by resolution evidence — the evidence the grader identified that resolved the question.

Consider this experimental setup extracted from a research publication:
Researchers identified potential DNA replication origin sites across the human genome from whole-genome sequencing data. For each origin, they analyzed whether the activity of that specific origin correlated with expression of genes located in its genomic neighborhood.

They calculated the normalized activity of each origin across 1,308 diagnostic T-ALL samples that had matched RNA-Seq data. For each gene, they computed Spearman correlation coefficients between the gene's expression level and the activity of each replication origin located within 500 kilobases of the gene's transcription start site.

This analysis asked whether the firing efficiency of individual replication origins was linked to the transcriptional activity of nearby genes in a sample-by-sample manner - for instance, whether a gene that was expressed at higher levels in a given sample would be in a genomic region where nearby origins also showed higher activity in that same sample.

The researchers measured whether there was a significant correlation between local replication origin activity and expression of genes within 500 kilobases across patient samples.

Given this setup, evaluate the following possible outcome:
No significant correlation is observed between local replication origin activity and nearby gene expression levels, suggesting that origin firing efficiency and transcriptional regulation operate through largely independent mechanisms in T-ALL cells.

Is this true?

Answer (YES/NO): NO